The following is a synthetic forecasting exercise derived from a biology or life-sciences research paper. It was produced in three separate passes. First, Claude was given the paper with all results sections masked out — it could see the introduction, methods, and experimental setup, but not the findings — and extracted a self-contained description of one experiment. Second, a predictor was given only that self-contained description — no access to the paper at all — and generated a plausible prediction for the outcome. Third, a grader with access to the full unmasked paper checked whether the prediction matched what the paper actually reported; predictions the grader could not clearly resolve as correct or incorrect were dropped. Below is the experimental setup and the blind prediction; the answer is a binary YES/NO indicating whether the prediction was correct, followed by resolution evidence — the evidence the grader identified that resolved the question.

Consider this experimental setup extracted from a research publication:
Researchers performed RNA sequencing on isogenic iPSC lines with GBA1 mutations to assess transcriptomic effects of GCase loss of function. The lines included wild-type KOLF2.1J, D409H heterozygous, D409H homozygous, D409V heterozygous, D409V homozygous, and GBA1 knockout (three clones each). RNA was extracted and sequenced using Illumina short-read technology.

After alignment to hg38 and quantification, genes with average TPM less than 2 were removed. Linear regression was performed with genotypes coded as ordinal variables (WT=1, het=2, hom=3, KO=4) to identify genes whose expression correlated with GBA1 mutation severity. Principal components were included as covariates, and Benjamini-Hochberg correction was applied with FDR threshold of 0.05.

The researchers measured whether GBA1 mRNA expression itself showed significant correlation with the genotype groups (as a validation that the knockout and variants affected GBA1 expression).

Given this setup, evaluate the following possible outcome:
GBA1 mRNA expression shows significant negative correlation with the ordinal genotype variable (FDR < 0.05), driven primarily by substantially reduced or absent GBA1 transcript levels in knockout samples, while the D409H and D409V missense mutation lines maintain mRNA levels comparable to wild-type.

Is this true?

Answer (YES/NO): NO